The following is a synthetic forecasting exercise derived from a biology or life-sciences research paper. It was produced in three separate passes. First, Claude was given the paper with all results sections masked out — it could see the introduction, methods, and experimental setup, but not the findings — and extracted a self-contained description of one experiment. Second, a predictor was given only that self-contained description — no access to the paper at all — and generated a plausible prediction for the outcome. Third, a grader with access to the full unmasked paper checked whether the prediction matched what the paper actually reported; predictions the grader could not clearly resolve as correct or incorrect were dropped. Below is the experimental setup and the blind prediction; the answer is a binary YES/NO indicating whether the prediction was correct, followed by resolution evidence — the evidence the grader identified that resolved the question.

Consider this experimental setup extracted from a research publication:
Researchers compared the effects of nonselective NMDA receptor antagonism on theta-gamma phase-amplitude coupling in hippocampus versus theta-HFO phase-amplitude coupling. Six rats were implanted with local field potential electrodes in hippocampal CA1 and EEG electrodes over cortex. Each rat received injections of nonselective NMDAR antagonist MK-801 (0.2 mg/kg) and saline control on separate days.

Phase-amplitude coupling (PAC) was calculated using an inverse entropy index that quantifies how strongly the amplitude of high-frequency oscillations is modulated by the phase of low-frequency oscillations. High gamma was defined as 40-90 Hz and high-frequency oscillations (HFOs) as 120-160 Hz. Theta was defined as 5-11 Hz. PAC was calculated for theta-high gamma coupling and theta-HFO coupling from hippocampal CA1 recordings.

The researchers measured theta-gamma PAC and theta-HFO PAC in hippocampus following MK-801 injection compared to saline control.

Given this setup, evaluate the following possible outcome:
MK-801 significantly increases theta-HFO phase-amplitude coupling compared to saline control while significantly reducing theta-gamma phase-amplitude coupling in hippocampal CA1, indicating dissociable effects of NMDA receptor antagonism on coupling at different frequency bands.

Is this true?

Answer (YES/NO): NO